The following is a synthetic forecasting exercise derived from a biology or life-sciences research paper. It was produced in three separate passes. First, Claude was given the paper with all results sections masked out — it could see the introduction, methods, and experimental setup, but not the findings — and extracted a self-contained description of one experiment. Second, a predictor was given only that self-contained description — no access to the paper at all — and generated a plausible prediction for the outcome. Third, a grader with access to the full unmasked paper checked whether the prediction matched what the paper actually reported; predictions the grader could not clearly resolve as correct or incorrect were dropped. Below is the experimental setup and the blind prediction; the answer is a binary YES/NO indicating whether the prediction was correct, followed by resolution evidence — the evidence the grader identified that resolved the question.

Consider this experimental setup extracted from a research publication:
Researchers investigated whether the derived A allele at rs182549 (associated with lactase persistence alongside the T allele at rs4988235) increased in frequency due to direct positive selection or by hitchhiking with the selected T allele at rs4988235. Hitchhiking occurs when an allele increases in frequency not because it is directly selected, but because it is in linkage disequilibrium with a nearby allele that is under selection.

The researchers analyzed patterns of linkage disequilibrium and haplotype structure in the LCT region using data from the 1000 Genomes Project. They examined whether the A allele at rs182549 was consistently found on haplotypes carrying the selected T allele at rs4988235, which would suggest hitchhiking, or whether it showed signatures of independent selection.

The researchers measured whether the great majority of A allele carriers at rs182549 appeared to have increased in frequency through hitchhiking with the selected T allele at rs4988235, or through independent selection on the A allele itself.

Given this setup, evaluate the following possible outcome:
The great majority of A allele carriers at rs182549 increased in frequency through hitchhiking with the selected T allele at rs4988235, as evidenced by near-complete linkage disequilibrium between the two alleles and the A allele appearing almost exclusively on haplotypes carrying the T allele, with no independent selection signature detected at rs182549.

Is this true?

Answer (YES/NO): YES